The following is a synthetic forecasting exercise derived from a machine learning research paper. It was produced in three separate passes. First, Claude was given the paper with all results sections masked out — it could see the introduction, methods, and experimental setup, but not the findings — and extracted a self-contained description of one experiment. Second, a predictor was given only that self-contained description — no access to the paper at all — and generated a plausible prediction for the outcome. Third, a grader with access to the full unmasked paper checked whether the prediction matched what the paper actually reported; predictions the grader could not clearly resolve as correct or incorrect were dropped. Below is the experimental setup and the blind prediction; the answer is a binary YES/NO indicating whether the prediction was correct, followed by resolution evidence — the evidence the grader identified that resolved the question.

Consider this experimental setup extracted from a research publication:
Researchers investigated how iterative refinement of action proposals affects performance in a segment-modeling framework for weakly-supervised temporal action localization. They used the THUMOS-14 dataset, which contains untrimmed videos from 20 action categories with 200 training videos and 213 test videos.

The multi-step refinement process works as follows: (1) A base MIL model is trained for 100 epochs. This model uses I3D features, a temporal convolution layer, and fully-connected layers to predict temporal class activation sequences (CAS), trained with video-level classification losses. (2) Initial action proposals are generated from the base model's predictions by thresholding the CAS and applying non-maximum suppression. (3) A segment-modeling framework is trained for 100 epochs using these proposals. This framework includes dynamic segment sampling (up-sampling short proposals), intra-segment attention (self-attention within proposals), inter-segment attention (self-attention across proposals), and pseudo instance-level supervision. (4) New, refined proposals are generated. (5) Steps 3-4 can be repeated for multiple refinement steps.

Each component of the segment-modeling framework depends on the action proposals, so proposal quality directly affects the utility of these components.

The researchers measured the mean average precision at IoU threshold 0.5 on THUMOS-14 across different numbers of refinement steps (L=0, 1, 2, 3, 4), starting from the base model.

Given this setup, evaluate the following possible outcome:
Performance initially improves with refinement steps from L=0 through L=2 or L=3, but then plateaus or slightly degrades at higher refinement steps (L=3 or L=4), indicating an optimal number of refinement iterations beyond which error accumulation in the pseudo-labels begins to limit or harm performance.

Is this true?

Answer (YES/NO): NO